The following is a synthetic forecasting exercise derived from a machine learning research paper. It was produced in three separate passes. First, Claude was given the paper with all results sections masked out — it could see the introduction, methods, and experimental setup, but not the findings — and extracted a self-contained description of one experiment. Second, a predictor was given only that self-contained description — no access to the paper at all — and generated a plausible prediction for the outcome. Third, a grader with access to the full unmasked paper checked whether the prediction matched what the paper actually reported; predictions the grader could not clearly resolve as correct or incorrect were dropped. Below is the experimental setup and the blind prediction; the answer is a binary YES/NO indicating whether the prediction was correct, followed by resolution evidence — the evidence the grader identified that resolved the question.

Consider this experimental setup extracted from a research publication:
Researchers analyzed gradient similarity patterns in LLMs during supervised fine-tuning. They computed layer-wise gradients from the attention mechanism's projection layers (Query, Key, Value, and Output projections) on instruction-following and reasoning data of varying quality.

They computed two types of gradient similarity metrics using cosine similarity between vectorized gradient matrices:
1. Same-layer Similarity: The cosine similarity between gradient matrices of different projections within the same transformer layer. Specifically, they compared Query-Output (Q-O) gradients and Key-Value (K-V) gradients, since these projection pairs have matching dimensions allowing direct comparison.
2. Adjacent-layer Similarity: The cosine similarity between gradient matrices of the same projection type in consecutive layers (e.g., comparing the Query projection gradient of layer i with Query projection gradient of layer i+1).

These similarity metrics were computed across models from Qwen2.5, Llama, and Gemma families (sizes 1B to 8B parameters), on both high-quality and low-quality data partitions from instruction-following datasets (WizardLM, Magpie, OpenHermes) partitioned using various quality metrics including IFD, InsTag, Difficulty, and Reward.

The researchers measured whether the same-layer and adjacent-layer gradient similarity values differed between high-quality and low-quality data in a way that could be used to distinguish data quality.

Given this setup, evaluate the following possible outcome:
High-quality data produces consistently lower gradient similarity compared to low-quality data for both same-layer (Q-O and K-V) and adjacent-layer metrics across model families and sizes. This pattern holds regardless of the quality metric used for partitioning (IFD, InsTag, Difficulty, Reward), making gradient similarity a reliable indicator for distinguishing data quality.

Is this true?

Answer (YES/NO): NO